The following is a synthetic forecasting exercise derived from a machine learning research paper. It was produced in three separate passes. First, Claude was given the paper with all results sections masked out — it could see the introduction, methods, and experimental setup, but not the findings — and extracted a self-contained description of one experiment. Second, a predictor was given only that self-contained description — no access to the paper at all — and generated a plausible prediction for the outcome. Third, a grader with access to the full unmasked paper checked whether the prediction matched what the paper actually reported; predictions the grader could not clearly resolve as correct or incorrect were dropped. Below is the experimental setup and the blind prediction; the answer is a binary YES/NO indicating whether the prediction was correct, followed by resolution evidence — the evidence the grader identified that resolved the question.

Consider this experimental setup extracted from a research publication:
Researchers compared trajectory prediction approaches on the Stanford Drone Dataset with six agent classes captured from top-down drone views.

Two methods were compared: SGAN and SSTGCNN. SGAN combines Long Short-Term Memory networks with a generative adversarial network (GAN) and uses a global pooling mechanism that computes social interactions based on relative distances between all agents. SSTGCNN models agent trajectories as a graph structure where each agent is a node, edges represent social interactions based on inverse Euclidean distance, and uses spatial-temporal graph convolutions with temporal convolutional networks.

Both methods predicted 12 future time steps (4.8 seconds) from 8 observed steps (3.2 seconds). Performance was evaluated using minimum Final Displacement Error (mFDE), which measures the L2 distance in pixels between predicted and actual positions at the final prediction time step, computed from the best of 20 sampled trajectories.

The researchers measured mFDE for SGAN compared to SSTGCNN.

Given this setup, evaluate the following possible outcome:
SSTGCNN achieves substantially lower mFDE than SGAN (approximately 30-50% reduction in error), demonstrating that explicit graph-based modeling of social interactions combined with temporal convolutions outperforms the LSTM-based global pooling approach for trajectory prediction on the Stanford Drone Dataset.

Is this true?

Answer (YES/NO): NO